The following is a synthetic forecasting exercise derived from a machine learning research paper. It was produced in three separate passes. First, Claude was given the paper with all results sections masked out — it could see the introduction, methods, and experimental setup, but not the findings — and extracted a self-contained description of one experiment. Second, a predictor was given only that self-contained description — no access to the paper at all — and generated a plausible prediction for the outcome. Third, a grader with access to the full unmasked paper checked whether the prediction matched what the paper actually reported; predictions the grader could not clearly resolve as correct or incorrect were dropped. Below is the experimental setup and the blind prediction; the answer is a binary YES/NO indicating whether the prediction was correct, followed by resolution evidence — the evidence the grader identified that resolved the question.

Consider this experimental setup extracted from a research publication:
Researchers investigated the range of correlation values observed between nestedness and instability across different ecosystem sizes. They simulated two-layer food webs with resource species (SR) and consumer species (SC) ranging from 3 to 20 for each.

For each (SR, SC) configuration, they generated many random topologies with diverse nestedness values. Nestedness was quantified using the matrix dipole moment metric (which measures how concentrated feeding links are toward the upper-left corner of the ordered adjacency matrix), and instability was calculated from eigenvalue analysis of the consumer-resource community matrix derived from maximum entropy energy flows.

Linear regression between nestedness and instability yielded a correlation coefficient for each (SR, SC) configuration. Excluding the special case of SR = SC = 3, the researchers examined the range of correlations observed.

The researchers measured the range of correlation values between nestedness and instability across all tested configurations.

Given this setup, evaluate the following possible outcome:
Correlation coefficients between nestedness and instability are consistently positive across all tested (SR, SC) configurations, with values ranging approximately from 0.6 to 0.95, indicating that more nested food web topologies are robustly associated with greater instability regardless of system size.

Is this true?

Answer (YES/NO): NO